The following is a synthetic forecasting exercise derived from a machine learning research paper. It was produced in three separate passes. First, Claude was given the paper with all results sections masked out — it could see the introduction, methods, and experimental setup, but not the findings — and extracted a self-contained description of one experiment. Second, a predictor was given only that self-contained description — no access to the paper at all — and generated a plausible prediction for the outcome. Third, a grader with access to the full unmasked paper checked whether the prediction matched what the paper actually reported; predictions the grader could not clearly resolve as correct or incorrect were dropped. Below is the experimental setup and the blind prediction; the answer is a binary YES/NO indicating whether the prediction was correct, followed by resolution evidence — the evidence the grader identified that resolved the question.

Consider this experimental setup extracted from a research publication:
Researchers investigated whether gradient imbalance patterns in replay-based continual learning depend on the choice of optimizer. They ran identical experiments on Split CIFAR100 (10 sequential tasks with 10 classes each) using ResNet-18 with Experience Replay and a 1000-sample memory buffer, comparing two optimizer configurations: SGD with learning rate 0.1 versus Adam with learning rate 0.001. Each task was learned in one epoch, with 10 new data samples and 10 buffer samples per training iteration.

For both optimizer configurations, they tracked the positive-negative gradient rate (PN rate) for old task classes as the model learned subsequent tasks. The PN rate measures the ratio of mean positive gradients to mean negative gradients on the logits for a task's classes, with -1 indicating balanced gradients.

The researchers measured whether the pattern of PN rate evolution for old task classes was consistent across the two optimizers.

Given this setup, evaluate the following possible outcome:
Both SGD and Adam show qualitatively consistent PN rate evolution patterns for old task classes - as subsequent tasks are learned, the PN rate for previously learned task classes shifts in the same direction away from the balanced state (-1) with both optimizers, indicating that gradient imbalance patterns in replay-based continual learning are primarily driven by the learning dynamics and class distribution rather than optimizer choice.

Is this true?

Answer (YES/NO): YES